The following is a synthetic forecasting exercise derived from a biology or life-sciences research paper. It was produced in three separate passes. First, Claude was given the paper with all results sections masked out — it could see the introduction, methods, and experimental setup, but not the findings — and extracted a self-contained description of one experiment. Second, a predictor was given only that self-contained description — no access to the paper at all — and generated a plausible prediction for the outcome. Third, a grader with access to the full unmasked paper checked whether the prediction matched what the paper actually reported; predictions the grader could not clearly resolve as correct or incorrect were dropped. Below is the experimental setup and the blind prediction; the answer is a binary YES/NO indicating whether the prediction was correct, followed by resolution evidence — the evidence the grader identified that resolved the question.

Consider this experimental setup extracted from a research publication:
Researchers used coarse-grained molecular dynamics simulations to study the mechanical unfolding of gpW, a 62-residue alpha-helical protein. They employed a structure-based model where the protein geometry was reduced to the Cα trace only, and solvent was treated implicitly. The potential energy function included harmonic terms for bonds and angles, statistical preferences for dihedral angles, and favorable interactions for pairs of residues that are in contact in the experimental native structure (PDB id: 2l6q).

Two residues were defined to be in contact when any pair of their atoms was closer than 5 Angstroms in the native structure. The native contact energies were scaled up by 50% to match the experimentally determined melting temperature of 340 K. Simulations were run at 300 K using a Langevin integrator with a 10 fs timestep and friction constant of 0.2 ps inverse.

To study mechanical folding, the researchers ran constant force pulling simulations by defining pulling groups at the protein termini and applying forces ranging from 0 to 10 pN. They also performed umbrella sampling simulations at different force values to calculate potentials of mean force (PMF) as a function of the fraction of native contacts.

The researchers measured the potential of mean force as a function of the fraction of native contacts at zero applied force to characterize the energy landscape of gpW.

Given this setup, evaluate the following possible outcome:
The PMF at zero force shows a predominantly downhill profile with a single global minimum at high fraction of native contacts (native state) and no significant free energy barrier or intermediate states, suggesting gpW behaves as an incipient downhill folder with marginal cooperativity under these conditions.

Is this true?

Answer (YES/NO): YES